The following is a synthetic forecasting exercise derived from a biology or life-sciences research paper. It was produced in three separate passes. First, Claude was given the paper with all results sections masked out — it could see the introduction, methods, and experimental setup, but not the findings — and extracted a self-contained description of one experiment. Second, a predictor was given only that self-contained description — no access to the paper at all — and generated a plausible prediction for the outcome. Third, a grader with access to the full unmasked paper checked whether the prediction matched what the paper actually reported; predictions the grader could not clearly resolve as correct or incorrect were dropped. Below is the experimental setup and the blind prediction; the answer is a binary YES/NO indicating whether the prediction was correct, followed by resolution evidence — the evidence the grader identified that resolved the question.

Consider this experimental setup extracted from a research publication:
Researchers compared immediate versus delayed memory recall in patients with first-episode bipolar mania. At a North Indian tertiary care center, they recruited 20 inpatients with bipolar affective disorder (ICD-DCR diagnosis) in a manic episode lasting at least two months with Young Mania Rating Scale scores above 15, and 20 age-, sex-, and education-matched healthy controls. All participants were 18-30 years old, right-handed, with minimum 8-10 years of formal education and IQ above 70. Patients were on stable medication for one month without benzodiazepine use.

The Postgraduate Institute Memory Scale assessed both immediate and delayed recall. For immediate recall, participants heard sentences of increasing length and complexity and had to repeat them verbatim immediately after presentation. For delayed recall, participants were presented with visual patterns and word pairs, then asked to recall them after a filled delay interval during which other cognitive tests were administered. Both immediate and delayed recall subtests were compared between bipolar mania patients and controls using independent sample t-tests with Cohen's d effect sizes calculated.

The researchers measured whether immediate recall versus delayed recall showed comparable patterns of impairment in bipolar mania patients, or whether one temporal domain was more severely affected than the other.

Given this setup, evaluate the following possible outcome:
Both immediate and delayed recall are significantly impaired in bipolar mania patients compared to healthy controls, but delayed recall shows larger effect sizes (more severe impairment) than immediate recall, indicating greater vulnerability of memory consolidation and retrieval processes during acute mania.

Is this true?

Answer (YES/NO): YES